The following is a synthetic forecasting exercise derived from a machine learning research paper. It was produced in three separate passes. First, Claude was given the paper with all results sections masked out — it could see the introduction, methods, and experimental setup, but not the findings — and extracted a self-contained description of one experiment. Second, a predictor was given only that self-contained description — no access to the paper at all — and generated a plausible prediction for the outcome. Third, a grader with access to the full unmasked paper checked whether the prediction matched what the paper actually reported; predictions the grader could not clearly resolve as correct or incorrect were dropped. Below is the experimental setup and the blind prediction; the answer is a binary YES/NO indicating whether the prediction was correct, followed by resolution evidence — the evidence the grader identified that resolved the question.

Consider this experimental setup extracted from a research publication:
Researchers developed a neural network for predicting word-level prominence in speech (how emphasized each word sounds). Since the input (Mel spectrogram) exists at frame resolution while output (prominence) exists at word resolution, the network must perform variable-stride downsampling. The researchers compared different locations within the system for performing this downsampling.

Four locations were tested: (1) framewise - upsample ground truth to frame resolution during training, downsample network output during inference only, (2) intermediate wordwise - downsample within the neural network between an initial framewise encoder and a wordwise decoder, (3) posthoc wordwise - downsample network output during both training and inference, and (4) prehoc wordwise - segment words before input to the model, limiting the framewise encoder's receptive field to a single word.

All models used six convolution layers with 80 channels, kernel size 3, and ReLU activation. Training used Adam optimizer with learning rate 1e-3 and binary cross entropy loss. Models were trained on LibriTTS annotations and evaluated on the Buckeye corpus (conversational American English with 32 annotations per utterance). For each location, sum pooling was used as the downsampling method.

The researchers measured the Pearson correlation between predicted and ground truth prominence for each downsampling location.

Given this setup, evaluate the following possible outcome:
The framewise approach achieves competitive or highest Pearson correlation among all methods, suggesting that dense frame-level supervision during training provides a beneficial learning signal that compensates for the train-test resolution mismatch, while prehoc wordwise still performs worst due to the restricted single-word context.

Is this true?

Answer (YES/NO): NO